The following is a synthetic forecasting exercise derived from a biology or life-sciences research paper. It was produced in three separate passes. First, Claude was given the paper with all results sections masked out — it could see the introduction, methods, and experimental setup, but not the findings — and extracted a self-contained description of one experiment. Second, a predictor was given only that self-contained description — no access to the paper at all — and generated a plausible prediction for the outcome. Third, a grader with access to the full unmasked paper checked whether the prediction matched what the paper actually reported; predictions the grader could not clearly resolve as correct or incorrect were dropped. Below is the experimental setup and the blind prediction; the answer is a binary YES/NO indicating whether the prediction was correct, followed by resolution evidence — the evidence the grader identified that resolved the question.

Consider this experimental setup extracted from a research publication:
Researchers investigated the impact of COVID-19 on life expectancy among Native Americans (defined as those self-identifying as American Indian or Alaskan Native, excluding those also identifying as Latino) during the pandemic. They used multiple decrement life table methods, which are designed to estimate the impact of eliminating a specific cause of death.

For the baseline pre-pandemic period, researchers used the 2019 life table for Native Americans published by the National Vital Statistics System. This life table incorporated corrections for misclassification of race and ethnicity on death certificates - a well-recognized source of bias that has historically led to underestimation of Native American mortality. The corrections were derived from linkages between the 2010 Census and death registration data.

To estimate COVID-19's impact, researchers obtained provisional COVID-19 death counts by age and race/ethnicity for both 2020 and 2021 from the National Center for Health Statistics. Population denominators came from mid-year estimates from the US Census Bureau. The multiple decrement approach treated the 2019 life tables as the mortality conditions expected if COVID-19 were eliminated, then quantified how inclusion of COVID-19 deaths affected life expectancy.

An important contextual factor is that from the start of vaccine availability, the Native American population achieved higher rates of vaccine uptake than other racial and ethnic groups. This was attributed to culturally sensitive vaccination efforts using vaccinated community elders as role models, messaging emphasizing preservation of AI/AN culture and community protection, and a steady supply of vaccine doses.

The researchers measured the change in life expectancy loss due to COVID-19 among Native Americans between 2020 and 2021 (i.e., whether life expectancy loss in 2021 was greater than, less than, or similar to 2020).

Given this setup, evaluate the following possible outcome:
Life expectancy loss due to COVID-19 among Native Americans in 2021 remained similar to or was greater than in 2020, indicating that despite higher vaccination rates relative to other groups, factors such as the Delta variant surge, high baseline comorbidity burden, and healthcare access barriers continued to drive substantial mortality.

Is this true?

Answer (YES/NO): YES